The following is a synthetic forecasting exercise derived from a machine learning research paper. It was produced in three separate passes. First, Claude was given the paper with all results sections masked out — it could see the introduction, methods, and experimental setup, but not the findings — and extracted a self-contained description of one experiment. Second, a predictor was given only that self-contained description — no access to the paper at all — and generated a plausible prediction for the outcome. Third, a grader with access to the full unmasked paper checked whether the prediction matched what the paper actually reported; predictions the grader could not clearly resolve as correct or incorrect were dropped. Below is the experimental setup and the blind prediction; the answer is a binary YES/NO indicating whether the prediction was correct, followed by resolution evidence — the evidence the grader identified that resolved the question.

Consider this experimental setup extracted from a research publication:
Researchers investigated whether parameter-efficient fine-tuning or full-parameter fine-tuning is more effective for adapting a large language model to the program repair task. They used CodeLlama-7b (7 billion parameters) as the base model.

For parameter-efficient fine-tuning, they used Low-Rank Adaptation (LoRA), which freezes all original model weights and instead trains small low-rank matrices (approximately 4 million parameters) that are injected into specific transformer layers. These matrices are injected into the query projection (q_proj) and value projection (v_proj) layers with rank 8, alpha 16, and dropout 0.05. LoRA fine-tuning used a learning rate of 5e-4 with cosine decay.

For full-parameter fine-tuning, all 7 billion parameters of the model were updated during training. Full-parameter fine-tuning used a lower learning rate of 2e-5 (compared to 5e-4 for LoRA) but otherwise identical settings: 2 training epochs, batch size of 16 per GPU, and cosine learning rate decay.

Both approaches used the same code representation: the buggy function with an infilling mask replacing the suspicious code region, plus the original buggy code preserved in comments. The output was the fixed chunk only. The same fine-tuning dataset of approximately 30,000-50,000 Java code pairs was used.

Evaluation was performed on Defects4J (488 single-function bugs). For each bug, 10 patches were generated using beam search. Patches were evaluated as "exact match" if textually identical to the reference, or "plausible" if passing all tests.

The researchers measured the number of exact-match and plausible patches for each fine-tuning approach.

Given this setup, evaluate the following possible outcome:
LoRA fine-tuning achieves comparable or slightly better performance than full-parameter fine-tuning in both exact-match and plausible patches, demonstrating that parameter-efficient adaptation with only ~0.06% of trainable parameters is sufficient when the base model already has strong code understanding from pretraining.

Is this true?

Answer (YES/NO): NO